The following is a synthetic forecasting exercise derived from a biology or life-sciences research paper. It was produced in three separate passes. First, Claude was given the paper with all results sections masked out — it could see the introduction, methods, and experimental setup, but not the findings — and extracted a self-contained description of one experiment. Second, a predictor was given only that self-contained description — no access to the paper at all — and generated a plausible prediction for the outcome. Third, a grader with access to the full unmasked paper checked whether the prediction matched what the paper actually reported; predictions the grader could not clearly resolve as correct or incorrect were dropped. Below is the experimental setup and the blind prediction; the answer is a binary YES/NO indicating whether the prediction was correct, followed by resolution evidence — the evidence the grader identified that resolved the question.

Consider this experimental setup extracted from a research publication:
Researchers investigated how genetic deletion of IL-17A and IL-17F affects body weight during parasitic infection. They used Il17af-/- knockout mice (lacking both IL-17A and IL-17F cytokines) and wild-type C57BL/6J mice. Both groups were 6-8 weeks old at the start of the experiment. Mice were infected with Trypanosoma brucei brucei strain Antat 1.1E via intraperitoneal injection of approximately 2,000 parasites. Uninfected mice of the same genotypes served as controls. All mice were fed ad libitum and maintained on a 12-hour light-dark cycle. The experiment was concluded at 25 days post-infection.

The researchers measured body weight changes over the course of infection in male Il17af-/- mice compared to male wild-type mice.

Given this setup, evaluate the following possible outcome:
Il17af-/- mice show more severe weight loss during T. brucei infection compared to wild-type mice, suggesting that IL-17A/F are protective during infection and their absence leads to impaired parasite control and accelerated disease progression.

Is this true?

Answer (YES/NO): NO